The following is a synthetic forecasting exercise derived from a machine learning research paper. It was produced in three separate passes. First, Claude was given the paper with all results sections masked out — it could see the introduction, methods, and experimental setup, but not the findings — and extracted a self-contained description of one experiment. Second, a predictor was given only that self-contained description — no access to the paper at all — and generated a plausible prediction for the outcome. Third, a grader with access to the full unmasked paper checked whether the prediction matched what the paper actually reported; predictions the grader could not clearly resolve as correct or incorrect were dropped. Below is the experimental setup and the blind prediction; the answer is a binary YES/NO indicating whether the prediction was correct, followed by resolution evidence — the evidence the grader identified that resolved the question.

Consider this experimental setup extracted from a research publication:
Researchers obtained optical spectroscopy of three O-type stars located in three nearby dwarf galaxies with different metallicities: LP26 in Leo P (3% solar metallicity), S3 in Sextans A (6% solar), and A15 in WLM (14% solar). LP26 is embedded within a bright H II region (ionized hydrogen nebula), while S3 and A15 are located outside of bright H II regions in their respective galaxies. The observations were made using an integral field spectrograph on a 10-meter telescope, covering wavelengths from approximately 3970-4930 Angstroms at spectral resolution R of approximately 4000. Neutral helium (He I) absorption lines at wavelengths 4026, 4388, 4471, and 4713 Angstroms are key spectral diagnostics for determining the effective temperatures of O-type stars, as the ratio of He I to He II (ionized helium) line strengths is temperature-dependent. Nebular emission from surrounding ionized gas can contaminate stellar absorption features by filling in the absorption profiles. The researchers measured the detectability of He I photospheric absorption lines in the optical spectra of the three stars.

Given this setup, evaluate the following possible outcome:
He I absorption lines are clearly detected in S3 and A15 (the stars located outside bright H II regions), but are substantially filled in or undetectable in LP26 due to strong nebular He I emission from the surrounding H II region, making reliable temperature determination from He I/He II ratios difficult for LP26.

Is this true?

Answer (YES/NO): YES